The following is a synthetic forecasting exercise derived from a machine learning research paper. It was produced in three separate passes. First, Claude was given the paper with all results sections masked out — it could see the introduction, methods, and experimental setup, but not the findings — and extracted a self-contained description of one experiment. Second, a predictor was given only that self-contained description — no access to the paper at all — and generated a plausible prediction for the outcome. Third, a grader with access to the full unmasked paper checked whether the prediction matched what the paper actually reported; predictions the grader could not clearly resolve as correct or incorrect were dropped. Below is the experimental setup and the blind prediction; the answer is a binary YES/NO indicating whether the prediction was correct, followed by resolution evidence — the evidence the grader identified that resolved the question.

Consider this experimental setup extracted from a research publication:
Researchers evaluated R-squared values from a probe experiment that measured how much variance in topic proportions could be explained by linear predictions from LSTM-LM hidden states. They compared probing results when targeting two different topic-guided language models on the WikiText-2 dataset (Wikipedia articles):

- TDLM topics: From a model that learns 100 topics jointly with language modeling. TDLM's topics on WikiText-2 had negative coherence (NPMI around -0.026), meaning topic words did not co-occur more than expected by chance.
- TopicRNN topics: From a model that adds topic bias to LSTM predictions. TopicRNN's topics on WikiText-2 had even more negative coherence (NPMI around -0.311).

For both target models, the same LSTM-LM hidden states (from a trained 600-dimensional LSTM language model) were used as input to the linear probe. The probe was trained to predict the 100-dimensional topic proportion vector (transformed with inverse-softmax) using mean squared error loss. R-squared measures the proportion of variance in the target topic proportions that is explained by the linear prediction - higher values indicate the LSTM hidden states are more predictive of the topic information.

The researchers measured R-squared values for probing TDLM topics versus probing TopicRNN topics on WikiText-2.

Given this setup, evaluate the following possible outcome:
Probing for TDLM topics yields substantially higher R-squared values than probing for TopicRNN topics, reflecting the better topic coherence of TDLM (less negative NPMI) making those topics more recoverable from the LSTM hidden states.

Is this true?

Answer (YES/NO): YES